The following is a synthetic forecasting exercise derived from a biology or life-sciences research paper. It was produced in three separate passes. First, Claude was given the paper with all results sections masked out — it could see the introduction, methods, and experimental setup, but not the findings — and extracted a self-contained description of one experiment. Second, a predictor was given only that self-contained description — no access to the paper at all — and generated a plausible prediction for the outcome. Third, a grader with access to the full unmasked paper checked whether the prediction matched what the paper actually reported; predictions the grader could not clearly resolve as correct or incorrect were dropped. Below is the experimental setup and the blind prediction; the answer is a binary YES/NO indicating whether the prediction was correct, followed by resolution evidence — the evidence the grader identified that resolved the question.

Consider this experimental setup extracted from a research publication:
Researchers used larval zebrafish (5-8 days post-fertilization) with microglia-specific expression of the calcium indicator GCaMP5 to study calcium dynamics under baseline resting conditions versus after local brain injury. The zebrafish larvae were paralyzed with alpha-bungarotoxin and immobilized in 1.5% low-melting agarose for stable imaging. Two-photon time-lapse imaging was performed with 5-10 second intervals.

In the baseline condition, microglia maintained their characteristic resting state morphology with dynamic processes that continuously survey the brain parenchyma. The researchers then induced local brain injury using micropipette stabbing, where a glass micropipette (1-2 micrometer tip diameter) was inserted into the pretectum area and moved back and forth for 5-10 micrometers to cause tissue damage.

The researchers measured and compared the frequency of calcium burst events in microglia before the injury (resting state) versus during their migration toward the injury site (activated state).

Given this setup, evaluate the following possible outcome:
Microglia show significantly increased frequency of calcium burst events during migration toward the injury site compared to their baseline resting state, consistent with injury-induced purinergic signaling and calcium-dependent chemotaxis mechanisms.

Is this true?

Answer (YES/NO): YES